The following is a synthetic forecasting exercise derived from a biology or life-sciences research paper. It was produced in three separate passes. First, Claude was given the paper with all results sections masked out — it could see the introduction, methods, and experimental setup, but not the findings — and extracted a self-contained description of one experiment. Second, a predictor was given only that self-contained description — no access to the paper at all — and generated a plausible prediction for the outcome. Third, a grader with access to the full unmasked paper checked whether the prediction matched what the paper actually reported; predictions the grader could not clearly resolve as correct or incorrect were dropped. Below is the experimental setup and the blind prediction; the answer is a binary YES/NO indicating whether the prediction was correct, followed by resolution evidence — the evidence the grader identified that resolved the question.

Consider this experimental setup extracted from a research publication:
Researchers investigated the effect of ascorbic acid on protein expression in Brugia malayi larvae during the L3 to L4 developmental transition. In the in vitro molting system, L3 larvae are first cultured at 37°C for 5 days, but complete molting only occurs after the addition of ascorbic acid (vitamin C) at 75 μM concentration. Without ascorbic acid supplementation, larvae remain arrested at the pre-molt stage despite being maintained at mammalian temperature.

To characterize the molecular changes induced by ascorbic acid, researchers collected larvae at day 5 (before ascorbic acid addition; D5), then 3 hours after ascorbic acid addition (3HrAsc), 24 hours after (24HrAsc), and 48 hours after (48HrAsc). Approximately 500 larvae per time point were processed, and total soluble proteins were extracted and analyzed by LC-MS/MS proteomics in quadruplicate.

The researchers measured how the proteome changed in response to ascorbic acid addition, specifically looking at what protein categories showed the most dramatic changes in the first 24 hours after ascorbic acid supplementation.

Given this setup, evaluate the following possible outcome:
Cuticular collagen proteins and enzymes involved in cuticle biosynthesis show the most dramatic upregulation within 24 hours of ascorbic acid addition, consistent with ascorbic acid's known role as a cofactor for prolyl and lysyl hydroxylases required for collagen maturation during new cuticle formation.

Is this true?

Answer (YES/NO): YES